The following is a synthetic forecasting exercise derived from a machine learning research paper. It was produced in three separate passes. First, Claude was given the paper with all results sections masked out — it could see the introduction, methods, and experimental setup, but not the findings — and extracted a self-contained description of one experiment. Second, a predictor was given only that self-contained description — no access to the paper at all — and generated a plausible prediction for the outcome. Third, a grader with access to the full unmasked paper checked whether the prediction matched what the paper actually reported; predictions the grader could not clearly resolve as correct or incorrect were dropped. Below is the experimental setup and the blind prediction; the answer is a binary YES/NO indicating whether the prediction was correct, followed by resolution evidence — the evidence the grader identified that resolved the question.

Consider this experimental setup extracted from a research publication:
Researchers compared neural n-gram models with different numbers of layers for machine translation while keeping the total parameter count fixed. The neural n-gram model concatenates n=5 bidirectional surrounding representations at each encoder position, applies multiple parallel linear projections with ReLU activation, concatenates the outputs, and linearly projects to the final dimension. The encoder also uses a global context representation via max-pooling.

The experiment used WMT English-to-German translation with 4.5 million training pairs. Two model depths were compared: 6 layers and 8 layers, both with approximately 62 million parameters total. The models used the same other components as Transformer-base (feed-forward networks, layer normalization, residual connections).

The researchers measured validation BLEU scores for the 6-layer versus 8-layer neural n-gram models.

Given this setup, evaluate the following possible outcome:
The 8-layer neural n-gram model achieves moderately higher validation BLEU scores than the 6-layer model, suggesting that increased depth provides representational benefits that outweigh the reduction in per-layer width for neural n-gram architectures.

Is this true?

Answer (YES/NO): YES